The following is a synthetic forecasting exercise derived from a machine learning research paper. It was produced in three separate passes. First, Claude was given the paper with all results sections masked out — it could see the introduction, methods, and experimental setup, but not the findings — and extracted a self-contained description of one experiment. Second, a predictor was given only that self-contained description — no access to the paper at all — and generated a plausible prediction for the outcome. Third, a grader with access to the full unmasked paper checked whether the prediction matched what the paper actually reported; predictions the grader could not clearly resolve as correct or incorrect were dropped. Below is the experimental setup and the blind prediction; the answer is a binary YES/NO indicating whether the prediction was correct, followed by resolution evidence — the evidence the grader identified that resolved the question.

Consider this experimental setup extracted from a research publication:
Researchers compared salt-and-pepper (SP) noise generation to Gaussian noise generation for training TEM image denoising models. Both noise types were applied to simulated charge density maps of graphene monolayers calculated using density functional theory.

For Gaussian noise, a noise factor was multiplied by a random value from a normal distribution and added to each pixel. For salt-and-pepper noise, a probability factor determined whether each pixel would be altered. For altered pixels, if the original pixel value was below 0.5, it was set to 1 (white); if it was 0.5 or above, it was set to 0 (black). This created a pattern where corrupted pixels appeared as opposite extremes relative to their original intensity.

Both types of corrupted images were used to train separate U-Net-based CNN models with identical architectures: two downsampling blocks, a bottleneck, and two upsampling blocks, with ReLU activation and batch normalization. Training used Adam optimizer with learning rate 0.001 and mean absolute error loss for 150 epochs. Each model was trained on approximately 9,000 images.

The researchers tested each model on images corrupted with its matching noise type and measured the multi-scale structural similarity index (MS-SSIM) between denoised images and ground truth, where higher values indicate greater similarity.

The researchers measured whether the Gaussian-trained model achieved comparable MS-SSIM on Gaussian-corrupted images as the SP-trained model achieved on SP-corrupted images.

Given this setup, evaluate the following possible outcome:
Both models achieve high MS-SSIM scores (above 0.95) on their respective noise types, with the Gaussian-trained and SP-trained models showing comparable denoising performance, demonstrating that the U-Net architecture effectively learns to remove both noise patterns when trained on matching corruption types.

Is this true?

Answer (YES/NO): YES